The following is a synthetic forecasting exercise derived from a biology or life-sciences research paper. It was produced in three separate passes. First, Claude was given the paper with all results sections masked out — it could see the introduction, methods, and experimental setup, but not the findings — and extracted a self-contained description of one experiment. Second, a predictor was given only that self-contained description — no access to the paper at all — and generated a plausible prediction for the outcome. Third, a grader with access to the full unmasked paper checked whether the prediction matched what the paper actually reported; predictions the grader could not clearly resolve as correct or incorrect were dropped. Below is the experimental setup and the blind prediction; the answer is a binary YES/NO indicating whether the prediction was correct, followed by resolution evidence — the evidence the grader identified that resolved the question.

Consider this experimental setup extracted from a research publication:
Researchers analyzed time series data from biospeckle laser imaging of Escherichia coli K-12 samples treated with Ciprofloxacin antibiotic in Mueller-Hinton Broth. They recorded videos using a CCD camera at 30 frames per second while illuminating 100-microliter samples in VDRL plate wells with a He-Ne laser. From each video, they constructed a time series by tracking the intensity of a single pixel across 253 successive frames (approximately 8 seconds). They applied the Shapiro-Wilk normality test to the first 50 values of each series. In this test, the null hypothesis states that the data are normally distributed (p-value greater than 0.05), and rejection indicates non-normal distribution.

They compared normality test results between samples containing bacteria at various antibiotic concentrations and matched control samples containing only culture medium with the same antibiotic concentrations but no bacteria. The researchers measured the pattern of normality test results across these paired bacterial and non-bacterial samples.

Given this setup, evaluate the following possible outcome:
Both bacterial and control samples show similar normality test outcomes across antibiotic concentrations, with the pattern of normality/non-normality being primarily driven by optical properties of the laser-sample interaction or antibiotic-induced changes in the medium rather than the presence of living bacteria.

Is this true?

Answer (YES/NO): NO